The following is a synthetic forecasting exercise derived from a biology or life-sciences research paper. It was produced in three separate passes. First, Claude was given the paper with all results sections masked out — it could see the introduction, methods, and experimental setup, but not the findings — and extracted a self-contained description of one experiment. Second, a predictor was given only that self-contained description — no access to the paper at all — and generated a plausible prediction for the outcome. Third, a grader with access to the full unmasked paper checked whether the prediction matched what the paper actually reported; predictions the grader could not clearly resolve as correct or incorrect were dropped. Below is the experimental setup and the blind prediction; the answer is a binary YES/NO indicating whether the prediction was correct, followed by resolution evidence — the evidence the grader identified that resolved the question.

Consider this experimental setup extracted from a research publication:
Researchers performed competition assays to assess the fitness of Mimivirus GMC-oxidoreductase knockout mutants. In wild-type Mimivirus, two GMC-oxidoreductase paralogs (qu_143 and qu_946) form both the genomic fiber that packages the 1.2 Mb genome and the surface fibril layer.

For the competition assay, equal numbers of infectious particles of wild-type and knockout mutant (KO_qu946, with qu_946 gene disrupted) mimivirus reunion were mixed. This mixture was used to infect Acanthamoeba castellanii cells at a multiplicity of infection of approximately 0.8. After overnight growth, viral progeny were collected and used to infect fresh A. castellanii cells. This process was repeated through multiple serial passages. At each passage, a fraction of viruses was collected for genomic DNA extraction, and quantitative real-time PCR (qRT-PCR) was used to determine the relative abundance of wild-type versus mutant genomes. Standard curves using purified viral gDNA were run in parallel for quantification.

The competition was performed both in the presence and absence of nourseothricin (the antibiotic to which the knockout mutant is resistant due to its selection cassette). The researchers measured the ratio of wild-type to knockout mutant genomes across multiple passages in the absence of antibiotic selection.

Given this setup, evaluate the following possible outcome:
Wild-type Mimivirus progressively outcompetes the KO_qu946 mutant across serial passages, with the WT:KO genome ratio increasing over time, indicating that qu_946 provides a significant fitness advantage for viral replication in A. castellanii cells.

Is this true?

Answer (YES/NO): NO